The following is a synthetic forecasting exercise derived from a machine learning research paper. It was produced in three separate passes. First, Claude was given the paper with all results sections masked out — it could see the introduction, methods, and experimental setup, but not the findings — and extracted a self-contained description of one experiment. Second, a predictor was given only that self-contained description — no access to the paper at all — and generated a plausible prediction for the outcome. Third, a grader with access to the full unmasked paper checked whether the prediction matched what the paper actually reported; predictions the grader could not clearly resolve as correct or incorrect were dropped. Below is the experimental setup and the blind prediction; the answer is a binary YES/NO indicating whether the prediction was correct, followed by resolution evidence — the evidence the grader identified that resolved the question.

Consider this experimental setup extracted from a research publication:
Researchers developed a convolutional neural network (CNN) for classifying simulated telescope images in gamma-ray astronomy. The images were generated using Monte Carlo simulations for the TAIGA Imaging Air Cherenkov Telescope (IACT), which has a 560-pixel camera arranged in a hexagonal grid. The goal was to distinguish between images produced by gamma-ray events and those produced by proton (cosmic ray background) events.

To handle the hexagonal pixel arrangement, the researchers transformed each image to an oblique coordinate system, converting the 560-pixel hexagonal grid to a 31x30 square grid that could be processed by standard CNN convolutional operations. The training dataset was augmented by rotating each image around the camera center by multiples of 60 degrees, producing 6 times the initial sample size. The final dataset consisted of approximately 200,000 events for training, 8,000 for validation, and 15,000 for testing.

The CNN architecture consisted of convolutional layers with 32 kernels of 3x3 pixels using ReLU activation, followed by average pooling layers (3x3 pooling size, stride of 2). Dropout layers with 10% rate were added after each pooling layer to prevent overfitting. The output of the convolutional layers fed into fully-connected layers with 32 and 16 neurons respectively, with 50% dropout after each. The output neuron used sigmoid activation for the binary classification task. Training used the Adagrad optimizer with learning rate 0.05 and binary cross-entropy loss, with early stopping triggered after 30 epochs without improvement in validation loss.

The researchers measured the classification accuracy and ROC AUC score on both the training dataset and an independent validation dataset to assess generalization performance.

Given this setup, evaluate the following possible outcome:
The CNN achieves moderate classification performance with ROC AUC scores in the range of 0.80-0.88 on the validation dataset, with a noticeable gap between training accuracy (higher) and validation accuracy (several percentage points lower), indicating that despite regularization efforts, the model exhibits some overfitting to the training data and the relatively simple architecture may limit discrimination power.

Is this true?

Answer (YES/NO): NO